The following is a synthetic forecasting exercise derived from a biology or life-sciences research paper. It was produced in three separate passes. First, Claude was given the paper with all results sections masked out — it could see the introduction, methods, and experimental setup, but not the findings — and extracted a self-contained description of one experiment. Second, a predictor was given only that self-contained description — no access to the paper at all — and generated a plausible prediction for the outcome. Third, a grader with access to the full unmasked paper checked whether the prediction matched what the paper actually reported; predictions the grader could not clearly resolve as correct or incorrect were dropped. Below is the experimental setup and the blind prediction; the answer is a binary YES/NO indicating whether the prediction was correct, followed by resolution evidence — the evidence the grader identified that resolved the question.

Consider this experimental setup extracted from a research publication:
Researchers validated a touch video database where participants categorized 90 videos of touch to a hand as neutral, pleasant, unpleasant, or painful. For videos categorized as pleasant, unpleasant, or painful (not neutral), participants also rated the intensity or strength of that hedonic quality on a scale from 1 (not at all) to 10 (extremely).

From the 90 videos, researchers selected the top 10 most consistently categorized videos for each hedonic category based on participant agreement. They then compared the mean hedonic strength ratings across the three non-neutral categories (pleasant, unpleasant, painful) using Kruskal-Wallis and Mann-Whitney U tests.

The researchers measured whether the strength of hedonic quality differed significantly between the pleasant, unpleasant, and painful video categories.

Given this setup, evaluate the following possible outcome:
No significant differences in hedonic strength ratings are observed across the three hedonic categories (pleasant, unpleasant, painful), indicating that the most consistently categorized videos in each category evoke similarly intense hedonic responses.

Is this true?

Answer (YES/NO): NO